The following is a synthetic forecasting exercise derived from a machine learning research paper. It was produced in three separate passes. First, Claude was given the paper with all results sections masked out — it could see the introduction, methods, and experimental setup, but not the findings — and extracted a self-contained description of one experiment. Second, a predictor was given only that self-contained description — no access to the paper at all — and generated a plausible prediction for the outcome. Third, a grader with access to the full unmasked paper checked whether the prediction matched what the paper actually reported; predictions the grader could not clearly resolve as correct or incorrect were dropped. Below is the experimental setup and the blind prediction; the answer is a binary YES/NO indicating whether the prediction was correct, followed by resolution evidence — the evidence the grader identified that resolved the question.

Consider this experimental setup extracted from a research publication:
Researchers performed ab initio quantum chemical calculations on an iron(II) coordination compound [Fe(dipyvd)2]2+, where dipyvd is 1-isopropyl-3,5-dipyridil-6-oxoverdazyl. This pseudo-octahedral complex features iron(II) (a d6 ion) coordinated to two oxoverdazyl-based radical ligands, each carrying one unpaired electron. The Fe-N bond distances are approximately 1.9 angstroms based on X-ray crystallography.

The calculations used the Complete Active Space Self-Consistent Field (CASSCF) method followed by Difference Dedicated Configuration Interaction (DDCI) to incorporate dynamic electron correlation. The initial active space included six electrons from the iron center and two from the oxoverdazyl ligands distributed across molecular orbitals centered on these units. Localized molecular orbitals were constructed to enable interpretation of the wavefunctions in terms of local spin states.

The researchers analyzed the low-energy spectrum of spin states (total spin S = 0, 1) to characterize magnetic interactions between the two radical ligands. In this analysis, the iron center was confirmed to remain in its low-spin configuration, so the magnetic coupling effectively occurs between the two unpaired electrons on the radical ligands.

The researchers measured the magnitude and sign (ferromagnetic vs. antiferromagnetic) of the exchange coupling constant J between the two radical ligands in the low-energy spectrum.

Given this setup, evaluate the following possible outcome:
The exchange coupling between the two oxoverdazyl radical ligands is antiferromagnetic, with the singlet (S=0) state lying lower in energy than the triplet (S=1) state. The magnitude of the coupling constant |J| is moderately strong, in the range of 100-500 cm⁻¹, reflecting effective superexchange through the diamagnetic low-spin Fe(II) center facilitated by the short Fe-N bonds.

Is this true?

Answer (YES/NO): NO